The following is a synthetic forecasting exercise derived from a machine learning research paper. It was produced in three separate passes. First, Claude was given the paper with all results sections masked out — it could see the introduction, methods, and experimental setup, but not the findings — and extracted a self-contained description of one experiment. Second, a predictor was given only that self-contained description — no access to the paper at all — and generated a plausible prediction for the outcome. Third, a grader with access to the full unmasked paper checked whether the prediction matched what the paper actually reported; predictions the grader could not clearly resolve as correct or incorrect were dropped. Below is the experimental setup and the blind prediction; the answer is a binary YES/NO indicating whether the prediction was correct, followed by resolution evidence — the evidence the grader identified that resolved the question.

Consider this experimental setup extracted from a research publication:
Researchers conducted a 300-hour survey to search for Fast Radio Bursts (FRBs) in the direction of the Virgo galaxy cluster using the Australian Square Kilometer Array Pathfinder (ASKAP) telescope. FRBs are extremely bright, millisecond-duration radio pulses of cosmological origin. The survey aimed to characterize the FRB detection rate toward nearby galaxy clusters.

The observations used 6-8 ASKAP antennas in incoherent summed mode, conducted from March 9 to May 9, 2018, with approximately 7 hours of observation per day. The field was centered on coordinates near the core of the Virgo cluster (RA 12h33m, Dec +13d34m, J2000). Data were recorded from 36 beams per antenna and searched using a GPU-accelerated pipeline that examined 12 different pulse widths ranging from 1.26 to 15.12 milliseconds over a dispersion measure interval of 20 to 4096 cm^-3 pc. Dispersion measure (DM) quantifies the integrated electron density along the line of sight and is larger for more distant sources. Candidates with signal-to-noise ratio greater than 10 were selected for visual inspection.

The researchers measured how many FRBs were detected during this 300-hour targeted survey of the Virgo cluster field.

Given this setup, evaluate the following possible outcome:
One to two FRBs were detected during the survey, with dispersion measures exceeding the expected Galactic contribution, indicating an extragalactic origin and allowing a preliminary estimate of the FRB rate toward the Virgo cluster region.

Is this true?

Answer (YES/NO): YES